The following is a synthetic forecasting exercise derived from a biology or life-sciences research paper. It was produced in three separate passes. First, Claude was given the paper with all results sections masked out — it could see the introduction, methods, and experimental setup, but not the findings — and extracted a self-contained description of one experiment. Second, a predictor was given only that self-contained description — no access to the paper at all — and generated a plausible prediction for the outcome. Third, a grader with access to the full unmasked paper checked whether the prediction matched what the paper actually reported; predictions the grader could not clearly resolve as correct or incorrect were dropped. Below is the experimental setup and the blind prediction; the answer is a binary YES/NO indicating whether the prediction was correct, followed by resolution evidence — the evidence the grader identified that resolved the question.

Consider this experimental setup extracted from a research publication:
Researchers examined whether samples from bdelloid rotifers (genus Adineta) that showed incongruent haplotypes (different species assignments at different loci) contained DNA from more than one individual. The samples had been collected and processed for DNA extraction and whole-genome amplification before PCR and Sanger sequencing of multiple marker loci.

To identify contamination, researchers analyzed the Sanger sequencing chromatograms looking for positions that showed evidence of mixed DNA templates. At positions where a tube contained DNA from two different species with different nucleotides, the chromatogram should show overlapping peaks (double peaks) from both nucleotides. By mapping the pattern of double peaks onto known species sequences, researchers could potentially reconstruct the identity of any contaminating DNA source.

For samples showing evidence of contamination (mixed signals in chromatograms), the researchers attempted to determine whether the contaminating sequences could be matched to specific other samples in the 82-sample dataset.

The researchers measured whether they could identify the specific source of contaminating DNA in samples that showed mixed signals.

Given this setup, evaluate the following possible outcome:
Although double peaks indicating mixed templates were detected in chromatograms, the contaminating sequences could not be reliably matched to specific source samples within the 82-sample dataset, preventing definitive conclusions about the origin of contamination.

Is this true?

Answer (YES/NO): NO